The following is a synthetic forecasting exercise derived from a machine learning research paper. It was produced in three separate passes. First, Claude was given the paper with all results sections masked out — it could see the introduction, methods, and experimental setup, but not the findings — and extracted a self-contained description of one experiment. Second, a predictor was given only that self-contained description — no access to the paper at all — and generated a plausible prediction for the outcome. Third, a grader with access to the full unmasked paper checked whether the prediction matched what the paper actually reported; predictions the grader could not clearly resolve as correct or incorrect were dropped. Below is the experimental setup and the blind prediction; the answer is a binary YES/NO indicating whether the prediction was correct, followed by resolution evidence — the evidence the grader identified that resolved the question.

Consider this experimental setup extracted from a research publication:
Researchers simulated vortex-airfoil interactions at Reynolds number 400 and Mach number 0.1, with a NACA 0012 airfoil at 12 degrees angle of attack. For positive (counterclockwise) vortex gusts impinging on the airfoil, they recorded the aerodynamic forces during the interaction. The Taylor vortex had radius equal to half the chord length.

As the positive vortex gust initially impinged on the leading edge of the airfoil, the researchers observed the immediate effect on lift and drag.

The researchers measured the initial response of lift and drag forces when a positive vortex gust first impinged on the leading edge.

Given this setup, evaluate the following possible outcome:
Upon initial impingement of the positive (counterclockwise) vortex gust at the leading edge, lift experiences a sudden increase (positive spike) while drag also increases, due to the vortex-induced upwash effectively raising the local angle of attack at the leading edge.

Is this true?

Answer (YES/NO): YES